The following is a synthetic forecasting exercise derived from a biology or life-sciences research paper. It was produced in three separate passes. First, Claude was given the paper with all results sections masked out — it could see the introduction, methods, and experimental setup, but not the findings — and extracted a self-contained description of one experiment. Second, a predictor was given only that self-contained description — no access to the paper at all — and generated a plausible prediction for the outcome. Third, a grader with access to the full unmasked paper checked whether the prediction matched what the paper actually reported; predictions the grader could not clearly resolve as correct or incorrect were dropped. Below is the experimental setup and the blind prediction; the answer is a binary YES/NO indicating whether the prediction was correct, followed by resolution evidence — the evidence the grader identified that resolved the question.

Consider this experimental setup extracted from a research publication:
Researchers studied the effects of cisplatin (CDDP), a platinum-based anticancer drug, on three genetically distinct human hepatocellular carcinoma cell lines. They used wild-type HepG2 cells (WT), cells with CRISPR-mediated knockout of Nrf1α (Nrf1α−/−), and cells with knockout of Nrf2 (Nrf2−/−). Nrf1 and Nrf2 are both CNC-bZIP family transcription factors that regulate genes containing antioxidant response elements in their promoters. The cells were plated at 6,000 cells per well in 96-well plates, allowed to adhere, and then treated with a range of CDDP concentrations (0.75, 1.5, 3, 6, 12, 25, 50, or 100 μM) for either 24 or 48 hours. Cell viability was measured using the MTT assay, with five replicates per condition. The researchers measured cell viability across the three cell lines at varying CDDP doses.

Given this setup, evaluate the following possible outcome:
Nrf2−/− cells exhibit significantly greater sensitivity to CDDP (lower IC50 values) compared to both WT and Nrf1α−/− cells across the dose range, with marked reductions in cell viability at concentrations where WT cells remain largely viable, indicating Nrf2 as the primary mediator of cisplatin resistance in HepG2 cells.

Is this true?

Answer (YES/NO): NO